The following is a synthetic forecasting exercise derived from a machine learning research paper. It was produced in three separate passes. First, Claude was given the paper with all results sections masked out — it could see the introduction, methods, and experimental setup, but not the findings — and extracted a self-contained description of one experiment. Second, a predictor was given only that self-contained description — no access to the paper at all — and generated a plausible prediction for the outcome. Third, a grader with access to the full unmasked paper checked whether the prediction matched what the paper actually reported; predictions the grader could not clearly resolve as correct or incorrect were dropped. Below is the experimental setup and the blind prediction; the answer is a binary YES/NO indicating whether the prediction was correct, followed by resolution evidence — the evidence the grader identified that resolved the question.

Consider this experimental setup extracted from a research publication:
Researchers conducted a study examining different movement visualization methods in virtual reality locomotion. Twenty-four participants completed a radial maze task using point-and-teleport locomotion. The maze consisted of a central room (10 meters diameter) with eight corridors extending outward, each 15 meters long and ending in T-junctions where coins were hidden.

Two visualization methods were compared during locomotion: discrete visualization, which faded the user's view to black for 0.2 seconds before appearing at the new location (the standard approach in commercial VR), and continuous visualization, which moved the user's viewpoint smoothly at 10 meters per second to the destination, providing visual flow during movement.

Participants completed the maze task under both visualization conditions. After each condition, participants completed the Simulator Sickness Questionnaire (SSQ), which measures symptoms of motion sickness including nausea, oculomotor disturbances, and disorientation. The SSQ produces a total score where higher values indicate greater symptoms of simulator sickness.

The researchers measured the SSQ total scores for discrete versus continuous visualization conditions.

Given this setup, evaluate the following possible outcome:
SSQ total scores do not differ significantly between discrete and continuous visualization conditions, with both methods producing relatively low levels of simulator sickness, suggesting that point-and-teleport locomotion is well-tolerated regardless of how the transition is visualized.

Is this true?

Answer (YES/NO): YES